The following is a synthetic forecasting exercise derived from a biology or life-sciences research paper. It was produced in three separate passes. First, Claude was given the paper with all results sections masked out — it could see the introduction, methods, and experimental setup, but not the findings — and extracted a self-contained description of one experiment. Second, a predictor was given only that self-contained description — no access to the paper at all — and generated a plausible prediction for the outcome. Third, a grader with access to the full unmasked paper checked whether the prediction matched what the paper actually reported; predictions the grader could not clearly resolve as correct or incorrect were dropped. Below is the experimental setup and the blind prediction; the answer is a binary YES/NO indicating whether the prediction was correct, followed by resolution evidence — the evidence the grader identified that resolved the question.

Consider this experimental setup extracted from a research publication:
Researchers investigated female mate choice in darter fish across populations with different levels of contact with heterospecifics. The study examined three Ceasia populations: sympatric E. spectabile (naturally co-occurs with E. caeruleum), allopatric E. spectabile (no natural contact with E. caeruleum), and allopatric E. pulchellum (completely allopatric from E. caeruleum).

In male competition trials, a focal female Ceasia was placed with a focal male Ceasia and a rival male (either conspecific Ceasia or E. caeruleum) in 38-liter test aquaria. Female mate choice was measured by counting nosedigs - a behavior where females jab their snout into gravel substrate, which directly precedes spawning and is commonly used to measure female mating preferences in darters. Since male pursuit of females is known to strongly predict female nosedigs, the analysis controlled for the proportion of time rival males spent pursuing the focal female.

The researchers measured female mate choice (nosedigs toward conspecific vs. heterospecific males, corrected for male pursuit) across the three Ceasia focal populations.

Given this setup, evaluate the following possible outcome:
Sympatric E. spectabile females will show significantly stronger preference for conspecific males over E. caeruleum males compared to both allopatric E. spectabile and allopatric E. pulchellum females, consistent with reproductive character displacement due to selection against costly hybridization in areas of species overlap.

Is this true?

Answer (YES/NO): NO